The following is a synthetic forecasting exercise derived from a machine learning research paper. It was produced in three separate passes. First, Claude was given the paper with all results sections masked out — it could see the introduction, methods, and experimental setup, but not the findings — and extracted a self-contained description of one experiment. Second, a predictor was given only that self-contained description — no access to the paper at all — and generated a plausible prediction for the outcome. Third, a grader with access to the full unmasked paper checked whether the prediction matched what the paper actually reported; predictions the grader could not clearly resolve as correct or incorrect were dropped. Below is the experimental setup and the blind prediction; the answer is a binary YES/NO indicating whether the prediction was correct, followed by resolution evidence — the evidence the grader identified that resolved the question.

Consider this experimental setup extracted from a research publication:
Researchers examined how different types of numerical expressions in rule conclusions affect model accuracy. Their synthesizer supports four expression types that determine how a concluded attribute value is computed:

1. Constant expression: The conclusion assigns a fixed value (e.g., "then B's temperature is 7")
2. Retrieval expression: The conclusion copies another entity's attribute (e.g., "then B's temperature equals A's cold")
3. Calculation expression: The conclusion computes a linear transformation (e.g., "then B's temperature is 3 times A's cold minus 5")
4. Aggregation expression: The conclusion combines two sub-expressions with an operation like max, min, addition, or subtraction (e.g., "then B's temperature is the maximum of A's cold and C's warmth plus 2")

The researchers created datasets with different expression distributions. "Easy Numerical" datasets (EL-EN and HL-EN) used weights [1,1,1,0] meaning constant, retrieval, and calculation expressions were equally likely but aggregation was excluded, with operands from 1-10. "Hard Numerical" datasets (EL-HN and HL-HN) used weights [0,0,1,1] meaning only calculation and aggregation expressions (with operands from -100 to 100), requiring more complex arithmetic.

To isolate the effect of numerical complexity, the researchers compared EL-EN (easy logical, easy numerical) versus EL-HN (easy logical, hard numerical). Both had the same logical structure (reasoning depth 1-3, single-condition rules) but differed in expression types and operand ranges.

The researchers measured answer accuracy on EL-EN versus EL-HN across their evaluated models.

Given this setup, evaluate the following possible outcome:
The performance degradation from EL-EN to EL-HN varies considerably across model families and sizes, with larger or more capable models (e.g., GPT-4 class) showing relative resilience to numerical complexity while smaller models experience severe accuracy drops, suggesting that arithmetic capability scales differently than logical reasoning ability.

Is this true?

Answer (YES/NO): NO